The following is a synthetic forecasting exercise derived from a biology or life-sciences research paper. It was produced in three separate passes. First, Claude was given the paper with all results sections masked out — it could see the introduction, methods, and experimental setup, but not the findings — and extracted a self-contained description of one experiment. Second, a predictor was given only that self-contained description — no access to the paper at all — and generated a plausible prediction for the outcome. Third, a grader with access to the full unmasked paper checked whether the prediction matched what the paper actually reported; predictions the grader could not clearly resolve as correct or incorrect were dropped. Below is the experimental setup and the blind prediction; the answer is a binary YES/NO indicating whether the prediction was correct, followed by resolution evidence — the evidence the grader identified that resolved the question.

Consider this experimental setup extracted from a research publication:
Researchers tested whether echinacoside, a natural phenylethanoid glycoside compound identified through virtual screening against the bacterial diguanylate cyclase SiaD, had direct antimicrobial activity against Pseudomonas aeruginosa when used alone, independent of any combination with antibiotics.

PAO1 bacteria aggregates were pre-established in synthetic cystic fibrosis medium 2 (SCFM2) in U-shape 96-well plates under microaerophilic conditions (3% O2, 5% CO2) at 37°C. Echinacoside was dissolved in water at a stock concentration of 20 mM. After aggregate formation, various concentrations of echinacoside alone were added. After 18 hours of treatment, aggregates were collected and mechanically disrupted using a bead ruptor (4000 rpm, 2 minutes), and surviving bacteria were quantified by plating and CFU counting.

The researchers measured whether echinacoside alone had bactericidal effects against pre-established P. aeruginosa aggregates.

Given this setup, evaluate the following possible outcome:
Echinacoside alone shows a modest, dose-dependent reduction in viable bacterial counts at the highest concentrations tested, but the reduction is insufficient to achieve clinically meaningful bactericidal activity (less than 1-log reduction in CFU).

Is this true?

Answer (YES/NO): NO